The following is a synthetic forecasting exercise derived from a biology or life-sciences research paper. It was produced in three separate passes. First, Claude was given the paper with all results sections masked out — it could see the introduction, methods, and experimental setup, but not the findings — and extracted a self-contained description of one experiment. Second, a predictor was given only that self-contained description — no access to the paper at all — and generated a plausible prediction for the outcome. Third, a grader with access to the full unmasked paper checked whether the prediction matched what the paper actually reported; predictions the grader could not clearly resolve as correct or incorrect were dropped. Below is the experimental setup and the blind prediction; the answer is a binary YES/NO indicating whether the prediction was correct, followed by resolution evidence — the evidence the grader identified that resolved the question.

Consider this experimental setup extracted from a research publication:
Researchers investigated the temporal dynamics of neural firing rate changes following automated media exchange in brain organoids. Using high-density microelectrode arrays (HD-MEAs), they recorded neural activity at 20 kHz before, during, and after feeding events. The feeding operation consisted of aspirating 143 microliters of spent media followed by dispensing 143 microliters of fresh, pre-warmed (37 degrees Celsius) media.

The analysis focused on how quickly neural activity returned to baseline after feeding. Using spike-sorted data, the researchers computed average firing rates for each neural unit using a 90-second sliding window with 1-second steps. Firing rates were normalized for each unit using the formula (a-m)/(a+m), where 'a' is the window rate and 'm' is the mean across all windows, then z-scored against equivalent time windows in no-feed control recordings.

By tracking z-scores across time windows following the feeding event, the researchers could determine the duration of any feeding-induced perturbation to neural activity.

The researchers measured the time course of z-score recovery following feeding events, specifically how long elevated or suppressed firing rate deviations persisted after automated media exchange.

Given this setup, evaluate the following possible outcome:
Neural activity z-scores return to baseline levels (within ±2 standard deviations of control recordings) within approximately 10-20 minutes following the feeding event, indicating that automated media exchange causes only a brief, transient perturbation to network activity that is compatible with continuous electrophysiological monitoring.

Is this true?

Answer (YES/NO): NO